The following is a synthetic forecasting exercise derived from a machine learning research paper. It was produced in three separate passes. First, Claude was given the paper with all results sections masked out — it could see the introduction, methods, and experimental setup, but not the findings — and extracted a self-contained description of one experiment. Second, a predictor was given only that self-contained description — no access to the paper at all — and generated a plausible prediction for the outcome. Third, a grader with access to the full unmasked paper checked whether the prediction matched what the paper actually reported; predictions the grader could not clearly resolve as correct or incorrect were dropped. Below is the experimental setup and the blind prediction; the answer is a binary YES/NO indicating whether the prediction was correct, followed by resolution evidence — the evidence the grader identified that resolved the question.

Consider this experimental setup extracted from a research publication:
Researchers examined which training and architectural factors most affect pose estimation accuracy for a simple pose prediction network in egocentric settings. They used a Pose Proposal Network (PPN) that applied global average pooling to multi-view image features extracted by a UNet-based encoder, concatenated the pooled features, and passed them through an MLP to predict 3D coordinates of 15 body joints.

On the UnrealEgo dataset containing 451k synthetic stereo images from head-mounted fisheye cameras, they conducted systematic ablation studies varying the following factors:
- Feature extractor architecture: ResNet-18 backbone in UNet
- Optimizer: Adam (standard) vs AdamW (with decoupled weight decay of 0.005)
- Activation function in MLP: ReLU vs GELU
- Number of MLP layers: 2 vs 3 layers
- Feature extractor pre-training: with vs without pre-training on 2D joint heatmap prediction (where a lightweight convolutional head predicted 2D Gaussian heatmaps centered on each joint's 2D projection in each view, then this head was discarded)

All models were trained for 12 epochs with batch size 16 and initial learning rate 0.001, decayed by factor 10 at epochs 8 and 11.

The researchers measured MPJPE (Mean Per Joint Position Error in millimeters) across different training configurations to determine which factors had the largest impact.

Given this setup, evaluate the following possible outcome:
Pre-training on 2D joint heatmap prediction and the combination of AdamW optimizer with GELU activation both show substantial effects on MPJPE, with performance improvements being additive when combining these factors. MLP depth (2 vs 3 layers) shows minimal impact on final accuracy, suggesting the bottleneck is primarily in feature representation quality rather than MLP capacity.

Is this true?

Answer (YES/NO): NO